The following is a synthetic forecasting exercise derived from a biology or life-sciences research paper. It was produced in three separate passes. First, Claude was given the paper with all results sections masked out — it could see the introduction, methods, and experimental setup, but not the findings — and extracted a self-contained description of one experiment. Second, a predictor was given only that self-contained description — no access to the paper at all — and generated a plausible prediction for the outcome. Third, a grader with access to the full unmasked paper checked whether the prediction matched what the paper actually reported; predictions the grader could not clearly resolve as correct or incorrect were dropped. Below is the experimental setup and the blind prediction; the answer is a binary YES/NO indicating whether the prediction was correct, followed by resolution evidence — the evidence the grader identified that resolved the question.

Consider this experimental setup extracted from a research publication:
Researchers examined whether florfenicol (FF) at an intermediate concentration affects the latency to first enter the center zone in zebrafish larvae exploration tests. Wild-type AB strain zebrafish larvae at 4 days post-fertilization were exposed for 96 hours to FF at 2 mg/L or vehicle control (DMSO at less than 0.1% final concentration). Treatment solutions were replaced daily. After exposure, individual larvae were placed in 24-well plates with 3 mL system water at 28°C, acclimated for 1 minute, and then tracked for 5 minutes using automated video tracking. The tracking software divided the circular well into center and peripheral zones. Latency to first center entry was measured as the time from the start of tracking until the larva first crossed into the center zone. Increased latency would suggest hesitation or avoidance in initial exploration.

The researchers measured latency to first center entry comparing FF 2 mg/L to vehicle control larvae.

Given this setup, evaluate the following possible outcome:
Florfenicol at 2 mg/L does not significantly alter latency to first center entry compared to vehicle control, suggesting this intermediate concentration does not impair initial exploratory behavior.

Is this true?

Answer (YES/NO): YES